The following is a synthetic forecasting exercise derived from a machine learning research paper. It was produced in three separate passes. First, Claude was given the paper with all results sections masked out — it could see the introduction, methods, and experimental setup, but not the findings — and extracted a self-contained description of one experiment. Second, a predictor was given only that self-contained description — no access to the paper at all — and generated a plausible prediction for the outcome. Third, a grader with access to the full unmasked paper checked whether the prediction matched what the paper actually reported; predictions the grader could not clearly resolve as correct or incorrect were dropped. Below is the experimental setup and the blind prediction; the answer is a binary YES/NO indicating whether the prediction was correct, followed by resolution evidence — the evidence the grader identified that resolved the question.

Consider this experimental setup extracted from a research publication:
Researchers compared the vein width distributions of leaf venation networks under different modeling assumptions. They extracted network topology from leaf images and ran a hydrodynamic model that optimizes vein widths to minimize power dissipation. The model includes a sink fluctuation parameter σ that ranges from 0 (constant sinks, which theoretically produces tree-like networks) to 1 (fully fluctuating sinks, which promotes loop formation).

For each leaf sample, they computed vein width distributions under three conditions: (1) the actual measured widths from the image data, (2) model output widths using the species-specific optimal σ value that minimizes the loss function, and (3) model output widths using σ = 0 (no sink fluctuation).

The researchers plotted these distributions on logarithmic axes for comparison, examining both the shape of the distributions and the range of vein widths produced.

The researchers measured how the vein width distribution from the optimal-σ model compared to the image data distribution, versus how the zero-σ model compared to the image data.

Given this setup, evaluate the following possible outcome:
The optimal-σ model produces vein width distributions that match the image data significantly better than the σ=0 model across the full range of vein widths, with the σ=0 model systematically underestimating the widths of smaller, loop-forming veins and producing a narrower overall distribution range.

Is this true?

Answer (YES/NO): NO